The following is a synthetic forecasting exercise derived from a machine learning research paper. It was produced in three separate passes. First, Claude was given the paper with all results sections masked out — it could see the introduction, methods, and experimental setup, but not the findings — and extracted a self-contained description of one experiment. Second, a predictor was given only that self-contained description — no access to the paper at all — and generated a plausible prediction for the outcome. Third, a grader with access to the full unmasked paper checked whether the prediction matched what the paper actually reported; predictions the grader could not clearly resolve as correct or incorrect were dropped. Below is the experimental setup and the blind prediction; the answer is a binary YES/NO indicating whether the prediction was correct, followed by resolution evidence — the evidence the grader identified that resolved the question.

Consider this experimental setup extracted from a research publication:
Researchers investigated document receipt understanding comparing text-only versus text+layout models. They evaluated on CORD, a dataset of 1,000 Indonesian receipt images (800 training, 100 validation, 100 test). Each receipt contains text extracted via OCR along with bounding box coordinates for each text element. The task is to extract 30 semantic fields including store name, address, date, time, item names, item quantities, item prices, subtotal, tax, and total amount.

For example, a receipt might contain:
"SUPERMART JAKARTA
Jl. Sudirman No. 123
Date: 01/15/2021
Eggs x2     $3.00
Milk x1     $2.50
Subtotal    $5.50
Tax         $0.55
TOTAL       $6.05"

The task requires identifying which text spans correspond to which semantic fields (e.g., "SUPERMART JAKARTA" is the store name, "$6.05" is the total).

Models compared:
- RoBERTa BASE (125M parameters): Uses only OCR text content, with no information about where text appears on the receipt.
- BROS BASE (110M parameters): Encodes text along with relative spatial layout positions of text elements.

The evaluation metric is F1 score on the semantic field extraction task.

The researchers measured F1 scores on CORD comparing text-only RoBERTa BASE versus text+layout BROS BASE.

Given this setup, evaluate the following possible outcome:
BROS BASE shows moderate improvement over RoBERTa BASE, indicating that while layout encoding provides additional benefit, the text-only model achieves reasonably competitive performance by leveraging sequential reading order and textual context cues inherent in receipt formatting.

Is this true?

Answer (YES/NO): YES